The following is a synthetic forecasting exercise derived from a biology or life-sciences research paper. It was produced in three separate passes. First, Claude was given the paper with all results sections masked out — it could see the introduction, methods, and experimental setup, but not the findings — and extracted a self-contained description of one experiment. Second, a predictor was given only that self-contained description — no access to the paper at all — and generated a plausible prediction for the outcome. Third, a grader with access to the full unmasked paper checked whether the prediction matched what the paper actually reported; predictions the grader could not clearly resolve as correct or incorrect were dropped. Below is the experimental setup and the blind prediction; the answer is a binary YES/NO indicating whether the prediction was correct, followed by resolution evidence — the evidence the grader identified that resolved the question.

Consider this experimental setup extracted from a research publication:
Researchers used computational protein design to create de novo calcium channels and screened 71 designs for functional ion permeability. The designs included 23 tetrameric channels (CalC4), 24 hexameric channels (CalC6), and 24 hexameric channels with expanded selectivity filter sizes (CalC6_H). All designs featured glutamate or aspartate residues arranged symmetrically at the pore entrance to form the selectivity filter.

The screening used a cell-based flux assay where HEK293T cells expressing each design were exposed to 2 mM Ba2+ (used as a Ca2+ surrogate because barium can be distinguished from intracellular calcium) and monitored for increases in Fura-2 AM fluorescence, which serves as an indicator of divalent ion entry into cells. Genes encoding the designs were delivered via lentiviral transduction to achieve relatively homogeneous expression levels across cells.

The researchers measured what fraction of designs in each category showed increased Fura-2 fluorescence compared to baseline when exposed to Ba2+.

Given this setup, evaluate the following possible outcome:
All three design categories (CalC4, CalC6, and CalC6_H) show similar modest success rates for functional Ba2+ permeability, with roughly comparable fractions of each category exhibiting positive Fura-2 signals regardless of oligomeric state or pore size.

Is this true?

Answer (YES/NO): NO